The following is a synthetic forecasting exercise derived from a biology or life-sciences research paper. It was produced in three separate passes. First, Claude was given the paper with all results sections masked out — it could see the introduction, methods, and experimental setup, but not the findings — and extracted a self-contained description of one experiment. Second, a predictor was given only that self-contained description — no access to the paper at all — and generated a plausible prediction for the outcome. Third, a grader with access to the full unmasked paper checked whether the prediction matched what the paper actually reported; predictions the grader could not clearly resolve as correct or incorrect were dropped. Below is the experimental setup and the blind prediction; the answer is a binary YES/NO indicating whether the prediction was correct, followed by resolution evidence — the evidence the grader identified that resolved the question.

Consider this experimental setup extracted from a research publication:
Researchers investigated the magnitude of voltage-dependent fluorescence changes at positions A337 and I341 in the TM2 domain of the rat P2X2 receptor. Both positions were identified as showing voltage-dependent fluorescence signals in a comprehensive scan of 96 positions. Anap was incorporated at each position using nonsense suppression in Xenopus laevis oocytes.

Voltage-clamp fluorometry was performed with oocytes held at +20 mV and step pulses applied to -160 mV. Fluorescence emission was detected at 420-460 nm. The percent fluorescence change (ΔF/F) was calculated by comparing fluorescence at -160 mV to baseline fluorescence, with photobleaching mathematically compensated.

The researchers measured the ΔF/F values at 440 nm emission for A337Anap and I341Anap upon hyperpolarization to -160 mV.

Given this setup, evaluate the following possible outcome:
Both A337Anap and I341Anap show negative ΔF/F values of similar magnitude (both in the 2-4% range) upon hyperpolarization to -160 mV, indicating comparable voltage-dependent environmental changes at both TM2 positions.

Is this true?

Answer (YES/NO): NO